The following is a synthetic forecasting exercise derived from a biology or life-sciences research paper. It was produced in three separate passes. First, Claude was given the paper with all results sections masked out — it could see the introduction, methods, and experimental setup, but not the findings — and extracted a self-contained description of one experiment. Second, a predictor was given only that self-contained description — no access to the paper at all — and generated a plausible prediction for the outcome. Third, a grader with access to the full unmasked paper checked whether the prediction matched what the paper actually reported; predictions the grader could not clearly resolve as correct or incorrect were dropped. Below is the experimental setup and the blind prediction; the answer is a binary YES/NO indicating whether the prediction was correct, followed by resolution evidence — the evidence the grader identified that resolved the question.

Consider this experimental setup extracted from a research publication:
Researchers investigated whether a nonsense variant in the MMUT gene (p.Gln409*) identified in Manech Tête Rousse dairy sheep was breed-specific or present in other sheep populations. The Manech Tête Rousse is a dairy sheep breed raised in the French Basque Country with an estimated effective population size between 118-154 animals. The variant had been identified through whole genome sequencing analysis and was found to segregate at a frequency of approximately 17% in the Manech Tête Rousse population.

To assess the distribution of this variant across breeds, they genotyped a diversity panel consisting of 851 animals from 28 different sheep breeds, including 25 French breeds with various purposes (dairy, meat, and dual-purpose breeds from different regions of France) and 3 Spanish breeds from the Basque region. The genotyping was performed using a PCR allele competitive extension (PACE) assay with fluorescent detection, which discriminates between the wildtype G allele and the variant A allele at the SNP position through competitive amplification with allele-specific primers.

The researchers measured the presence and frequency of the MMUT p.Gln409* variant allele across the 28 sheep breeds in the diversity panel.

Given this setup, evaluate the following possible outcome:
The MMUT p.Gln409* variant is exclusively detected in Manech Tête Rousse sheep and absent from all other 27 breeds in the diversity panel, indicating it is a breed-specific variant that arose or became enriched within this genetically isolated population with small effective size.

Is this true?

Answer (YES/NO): NO